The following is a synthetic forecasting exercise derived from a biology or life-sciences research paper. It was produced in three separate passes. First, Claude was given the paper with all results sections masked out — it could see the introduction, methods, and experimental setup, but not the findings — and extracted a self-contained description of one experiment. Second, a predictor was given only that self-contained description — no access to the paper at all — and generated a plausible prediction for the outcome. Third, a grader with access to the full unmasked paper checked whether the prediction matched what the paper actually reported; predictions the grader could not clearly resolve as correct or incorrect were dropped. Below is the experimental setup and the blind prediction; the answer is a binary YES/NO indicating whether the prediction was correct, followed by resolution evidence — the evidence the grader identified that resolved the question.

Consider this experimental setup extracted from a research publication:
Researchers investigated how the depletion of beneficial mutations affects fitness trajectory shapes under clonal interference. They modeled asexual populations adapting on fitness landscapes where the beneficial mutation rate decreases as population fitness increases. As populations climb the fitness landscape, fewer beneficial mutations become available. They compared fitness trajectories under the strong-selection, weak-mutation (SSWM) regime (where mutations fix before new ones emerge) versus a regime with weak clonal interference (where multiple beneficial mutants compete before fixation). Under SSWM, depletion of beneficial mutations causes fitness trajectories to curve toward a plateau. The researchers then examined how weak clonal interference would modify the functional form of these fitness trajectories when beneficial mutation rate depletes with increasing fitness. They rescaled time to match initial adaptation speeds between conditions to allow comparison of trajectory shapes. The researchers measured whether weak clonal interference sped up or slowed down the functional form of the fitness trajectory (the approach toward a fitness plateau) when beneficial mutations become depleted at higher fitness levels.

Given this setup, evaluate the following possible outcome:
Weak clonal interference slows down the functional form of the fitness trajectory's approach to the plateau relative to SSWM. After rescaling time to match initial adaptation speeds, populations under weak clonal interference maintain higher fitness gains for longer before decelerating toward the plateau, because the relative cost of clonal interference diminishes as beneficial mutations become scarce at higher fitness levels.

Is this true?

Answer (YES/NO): NO